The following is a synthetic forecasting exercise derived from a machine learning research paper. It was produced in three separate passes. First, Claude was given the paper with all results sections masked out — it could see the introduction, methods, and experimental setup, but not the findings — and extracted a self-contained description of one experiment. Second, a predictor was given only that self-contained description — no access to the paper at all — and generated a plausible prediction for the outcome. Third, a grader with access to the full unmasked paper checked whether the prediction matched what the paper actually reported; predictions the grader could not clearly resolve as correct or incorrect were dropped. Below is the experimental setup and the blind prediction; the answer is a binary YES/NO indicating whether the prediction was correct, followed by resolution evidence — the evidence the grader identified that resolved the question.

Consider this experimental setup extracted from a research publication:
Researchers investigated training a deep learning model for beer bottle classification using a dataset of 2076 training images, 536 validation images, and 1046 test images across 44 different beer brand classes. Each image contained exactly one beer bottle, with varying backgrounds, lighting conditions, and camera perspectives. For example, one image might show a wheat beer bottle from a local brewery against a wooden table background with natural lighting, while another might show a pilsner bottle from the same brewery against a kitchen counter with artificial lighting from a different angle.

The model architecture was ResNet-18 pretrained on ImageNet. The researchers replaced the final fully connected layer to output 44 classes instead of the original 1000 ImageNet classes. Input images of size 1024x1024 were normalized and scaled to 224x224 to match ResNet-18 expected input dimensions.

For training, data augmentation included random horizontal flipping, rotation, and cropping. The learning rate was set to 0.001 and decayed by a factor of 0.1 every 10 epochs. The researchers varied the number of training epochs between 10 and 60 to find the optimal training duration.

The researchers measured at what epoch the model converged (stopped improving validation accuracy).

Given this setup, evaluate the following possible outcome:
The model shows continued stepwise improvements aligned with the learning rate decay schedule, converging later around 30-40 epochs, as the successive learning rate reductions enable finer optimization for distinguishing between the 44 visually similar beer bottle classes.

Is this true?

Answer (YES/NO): NO